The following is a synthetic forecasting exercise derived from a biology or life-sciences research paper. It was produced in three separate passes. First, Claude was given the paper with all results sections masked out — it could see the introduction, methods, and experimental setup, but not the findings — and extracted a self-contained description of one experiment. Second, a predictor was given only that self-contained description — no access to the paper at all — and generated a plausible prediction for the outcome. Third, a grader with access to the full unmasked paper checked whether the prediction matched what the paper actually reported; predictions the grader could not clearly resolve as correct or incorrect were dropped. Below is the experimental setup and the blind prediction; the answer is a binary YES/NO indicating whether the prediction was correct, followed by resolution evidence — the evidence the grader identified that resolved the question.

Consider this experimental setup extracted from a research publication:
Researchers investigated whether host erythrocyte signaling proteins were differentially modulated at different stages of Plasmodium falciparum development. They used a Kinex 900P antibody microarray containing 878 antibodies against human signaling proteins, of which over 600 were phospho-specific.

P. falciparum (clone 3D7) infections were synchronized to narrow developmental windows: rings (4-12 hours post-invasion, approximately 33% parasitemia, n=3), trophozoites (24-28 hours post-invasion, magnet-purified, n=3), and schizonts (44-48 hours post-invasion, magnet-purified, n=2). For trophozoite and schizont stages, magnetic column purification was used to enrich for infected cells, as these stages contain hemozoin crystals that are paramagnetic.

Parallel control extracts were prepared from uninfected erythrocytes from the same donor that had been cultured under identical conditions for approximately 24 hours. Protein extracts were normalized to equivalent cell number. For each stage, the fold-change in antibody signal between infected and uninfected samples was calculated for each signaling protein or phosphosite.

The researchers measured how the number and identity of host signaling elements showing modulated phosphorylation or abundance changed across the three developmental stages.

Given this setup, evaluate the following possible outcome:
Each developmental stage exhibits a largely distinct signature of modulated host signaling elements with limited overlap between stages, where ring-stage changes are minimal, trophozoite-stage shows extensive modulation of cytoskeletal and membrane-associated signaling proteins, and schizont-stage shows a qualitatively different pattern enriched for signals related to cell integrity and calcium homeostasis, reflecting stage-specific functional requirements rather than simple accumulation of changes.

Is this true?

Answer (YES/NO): NO